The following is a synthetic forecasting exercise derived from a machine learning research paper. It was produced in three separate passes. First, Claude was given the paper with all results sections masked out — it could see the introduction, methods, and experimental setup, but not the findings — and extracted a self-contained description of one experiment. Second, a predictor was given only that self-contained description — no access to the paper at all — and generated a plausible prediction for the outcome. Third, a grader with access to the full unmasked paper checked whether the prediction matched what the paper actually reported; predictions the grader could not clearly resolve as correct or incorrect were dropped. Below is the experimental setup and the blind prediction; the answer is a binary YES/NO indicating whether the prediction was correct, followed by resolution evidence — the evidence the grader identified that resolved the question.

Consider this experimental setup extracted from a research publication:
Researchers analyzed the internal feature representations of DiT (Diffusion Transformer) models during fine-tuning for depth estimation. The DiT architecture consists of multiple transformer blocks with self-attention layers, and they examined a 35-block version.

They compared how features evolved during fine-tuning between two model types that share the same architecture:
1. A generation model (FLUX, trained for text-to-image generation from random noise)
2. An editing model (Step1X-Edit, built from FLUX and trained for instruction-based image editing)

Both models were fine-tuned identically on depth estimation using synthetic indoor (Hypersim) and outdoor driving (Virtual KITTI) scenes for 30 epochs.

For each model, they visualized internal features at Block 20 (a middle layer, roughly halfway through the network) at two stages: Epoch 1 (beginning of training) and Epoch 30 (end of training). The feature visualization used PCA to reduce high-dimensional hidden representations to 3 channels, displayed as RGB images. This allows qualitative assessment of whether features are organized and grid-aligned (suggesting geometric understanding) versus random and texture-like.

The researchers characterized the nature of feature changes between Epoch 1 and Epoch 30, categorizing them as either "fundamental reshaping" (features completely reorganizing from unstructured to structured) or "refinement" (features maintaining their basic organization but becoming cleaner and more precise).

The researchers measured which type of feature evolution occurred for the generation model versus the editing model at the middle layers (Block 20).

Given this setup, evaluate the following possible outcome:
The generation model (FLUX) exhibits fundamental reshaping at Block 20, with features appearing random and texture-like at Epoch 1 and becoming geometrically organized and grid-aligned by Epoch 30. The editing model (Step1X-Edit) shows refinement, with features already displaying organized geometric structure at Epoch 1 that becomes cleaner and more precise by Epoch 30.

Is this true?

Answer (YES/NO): YES